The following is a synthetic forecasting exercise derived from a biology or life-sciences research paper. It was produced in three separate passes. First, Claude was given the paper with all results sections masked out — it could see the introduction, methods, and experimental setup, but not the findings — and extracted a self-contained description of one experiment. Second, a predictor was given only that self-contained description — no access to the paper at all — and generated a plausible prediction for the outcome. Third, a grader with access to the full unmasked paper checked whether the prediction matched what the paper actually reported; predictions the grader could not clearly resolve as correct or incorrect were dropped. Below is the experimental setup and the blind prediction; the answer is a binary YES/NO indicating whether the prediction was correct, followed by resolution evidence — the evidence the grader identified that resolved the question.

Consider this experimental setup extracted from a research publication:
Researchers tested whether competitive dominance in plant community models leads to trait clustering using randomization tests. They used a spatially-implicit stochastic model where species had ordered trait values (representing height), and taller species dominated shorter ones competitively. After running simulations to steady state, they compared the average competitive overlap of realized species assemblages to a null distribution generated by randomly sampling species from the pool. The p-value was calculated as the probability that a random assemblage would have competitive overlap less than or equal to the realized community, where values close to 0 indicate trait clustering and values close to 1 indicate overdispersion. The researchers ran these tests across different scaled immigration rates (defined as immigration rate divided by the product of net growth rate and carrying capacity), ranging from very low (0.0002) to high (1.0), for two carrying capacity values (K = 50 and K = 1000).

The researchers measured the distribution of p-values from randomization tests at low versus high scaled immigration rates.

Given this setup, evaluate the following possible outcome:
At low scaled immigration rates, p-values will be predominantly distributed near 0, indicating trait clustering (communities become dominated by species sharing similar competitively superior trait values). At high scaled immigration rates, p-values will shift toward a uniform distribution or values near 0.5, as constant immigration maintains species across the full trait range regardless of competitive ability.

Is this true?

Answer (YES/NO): YES